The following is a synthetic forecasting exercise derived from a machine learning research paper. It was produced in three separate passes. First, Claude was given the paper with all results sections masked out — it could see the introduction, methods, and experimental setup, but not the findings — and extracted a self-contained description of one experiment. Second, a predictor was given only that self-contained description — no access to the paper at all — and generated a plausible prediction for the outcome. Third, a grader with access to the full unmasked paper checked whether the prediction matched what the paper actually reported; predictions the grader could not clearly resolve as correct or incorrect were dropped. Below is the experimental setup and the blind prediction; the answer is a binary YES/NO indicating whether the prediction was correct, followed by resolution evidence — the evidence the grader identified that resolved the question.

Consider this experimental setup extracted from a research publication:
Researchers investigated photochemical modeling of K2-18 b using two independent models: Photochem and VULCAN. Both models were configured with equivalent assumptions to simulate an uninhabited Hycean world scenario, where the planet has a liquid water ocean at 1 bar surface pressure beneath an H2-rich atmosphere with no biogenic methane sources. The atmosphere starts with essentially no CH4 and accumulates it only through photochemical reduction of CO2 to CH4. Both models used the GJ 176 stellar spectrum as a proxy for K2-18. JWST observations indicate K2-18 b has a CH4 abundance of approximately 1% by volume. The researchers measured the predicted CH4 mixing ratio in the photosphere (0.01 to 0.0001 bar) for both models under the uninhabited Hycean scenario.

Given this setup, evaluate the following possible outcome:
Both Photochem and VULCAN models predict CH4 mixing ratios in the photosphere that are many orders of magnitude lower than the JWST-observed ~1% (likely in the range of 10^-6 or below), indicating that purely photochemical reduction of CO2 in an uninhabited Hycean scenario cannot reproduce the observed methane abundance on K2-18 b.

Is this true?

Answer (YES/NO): YES